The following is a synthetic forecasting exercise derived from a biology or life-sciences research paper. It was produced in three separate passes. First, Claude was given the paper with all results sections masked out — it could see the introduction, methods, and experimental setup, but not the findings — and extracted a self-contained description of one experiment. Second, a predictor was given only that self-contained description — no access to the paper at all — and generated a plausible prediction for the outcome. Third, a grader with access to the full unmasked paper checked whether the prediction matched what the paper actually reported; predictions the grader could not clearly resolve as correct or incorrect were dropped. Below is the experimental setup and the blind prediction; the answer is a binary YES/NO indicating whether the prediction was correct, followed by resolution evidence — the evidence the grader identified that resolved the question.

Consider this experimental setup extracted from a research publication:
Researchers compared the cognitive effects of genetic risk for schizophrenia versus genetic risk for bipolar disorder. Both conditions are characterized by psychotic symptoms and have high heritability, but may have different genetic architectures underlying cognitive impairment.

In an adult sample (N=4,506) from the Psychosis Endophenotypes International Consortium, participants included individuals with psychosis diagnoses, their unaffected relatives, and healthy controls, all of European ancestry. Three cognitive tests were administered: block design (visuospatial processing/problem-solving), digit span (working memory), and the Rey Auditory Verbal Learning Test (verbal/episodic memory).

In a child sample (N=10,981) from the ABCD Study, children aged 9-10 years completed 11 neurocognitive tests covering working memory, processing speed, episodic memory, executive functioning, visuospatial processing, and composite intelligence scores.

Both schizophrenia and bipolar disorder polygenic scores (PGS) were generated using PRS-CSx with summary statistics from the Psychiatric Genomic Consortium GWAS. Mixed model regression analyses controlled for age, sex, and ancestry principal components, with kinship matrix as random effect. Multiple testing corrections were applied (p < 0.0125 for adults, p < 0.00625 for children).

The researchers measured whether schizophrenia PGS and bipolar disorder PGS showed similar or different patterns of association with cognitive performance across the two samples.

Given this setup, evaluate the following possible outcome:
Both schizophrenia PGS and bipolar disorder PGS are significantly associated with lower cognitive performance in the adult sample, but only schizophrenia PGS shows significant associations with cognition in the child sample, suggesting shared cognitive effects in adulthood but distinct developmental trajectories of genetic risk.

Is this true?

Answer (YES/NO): NO